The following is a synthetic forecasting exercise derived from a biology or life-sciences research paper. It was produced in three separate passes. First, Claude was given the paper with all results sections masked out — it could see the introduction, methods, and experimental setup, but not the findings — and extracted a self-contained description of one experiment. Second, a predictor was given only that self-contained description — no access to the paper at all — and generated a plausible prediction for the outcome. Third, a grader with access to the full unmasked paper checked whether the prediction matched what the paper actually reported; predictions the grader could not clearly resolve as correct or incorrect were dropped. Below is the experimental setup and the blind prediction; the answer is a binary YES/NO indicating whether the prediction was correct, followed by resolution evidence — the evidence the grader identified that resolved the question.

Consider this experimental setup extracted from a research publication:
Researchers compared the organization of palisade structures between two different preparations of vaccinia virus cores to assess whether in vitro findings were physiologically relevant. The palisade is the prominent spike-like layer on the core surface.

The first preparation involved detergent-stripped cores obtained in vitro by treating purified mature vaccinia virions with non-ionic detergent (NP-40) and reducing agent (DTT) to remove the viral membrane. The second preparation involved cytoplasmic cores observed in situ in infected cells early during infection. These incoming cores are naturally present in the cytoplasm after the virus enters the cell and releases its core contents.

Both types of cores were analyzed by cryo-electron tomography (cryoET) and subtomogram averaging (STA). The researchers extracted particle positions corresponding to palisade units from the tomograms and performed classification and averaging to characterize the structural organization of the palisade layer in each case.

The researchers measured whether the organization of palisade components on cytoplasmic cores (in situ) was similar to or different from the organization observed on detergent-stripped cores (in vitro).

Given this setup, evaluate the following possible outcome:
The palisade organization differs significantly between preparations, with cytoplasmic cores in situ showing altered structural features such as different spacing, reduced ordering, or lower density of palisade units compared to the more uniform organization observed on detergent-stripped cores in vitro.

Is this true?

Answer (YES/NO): NO